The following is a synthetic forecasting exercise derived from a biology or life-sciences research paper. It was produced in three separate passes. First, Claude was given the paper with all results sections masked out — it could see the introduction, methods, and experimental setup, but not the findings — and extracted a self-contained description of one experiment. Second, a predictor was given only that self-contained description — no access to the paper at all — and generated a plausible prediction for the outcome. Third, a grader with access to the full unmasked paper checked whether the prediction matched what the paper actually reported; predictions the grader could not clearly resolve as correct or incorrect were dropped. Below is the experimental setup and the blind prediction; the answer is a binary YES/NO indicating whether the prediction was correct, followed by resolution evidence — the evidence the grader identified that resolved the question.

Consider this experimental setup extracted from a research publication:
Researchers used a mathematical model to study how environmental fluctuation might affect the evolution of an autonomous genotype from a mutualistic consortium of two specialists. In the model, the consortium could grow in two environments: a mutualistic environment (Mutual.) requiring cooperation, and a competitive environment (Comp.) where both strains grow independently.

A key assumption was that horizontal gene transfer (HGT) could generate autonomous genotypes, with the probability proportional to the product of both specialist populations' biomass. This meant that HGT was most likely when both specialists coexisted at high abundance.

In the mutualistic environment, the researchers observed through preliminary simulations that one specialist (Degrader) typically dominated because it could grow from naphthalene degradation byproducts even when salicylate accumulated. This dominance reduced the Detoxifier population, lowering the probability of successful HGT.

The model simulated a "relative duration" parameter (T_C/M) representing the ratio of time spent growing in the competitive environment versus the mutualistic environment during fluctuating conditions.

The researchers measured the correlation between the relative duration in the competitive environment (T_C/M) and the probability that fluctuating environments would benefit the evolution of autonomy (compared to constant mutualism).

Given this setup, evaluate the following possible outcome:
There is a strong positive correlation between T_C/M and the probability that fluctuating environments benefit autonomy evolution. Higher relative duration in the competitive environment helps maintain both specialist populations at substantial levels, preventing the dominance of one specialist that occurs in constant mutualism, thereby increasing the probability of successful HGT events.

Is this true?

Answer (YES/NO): NO